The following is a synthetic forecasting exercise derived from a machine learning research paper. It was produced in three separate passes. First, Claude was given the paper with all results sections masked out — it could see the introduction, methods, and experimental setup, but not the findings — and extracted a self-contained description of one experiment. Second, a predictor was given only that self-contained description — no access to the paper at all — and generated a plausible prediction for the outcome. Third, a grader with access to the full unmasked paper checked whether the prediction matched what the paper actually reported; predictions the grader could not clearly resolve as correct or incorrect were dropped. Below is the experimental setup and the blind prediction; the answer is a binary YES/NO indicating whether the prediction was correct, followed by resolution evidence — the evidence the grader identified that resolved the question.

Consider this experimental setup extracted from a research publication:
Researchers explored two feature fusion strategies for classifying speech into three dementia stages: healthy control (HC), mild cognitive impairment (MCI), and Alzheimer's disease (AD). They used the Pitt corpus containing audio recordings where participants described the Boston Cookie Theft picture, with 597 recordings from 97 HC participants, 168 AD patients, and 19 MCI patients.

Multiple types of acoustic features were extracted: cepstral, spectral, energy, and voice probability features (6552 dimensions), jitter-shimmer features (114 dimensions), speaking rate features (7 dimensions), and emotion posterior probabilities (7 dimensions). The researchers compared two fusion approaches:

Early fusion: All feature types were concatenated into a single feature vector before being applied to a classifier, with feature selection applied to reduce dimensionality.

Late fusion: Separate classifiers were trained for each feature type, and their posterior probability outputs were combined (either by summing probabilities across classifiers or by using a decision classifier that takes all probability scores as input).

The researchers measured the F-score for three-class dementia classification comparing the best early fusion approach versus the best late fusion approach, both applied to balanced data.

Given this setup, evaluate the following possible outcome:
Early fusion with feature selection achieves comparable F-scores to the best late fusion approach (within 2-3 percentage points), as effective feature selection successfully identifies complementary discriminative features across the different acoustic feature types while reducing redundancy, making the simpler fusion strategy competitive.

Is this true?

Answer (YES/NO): NO